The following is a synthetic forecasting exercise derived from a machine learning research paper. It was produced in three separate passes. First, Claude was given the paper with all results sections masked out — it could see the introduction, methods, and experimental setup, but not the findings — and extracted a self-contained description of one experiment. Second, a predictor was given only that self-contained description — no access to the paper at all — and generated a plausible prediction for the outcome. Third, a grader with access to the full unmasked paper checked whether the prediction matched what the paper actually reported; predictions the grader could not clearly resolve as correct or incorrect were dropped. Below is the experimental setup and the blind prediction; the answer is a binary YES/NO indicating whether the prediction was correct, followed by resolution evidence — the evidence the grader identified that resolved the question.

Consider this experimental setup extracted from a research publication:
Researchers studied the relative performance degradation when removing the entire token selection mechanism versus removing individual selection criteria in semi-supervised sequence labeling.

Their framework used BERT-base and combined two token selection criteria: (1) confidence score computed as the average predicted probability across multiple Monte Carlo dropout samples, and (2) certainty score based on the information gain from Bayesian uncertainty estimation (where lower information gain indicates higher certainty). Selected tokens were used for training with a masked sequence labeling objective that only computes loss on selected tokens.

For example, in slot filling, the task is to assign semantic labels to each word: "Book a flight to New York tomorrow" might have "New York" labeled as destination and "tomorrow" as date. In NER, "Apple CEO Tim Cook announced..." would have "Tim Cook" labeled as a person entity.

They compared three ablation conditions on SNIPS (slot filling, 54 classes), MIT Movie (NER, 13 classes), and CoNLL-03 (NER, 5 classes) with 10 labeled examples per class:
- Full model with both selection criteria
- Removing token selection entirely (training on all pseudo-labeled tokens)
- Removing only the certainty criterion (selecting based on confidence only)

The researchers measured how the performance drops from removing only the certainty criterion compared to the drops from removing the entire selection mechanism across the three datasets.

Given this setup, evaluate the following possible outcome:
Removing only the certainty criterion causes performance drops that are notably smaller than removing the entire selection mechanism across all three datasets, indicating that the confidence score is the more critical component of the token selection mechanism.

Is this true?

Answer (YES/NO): NO